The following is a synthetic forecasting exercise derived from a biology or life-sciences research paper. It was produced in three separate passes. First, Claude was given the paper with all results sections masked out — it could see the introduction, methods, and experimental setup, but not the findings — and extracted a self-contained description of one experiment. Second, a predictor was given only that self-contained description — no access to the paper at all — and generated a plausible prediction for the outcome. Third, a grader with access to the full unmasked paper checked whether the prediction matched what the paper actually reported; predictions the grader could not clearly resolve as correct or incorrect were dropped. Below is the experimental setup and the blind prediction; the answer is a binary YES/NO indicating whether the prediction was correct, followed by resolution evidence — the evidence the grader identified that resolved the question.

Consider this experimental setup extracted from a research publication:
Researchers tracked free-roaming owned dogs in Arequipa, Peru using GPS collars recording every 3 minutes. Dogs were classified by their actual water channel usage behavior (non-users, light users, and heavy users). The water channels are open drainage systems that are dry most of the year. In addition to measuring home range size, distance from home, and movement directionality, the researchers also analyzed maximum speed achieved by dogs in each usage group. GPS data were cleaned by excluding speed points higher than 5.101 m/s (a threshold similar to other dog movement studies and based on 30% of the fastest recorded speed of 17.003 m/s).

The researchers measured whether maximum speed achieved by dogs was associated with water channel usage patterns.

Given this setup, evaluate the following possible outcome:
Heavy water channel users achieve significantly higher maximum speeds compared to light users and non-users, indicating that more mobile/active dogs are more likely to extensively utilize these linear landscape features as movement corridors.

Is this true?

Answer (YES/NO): NO